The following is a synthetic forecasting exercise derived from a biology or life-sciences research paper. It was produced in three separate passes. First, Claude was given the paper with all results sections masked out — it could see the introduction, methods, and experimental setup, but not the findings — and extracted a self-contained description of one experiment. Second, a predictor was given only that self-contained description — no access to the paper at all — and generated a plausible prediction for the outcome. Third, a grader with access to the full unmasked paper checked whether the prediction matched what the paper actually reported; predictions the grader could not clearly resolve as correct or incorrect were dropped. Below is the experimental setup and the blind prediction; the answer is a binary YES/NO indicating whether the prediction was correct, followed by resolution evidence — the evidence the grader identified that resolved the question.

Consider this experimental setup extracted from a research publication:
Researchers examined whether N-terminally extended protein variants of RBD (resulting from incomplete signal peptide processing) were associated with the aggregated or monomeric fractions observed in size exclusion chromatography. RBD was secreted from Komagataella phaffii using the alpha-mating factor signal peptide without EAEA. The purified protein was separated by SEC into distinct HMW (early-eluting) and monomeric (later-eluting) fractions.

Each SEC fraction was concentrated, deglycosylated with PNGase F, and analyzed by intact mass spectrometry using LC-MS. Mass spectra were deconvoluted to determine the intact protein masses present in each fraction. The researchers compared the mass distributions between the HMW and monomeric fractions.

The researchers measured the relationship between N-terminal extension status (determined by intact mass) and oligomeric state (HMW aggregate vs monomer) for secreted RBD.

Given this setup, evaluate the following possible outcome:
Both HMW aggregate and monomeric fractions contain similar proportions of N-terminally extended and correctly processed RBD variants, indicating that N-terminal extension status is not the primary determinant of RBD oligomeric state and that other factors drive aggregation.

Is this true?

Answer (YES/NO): NO